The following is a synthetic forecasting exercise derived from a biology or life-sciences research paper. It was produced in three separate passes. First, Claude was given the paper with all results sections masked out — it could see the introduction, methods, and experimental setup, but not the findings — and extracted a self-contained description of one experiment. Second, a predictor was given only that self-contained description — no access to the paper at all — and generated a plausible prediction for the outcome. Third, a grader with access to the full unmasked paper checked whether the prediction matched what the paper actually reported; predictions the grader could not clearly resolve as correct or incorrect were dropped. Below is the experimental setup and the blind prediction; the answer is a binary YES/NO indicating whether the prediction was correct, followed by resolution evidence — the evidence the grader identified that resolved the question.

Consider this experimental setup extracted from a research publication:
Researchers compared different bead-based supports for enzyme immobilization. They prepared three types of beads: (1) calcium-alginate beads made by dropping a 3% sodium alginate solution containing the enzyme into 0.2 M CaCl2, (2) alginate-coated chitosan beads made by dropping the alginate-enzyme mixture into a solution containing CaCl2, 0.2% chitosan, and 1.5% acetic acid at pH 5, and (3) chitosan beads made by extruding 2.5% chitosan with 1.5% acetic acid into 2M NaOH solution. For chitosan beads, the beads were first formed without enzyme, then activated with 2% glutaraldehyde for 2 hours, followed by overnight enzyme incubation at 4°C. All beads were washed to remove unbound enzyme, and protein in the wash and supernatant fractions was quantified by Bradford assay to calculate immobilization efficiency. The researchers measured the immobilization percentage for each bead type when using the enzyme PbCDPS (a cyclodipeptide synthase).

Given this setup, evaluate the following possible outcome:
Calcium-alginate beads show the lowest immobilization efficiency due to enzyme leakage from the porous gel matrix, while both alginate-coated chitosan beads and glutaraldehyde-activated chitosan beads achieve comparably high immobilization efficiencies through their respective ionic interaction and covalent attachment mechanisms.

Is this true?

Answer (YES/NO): NO